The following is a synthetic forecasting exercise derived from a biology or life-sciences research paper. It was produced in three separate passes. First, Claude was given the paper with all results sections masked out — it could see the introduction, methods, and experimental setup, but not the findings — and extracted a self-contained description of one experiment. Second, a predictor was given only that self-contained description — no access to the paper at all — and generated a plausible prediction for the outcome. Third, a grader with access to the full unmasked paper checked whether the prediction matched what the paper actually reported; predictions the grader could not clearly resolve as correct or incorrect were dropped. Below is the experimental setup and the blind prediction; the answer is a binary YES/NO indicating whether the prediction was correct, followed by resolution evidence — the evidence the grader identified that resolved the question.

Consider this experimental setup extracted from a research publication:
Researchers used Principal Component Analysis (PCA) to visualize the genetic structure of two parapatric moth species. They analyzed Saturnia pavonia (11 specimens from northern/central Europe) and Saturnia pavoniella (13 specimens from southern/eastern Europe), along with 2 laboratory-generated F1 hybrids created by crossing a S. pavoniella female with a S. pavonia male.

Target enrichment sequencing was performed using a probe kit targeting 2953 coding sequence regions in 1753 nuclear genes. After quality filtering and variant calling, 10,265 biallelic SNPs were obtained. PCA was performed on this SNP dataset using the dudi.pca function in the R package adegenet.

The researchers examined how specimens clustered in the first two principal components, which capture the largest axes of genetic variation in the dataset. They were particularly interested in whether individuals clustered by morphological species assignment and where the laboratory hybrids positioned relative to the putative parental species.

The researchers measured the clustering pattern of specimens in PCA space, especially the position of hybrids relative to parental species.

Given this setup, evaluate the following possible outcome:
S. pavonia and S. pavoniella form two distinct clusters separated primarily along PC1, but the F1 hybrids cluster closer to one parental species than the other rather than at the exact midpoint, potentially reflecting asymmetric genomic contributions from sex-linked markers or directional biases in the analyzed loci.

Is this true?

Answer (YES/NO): NO